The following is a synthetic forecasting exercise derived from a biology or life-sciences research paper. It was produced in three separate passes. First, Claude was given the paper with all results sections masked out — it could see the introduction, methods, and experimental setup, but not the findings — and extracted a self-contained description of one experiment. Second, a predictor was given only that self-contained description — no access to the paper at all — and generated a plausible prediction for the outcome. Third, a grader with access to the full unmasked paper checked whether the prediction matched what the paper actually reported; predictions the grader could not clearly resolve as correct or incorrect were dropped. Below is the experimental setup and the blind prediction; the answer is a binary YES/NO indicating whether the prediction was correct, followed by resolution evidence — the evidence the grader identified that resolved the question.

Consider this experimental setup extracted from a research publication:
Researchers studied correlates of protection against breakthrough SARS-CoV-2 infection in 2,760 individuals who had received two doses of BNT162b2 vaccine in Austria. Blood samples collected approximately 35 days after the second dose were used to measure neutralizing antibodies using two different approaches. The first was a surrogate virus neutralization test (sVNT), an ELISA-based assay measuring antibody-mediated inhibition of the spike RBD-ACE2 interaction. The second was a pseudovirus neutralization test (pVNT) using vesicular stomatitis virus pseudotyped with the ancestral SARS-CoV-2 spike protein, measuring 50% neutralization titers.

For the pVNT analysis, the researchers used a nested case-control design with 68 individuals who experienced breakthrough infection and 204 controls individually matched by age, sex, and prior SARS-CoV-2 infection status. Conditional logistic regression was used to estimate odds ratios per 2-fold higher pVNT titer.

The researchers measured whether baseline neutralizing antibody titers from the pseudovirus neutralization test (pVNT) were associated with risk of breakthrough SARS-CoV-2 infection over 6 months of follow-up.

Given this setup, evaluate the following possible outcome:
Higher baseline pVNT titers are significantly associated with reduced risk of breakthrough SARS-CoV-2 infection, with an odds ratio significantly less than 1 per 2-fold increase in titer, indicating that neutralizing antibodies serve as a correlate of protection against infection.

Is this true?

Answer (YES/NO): NO